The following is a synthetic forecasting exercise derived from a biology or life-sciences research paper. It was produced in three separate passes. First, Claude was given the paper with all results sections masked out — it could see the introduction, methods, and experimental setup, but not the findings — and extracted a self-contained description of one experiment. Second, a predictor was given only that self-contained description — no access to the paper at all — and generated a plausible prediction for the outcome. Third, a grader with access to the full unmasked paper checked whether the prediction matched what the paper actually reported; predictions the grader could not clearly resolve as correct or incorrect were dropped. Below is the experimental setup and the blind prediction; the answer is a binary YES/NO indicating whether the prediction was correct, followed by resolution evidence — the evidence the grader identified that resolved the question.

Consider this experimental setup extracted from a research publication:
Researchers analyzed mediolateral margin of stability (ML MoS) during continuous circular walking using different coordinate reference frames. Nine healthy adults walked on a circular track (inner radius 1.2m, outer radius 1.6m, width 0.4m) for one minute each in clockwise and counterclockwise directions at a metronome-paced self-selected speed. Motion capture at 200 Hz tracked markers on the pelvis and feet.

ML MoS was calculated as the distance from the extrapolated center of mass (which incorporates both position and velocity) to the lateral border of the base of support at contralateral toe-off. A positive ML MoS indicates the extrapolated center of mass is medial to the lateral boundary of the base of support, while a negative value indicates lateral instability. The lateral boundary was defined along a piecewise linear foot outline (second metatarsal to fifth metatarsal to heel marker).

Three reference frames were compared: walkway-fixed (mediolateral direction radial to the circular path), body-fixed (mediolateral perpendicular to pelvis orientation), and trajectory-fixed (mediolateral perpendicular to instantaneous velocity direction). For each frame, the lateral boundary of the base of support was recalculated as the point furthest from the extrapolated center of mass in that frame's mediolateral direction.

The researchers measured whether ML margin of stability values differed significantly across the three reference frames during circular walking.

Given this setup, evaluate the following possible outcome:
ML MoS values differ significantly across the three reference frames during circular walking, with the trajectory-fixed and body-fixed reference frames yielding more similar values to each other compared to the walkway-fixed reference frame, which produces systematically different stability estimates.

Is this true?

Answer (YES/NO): NO